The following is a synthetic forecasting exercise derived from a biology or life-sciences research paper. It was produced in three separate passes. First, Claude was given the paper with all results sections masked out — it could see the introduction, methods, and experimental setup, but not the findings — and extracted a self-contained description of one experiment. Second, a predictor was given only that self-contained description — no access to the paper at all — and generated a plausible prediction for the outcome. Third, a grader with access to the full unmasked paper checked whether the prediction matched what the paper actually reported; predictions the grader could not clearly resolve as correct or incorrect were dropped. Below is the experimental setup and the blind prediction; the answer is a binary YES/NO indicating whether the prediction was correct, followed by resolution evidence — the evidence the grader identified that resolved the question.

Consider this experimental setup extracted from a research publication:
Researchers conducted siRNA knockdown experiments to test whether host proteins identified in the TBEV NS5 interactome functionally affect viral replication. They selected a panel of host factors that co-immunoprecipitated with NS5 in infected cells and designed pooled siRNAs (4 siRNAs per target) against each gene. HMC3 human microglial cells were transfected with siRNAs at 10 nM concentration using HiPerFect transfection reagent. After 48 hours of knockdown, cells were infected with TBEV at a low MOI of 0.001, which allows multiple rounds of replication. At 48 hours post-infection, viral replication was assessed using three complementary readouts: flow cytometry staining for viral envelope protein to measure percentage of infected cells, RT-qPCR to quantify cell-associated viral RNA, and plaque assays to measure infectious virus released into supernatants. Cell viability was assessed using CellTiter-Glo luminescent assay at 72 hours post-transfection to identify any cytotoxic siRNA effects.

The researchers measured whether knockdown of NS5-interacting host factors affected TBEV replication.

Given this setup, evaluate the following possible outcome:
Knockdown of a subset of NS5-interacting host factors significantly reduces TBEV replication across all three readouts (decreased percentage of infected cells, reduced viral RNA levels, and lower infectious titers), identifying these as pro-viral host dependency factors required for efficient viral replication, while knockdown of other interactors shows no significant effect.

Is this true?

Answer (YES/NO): NO